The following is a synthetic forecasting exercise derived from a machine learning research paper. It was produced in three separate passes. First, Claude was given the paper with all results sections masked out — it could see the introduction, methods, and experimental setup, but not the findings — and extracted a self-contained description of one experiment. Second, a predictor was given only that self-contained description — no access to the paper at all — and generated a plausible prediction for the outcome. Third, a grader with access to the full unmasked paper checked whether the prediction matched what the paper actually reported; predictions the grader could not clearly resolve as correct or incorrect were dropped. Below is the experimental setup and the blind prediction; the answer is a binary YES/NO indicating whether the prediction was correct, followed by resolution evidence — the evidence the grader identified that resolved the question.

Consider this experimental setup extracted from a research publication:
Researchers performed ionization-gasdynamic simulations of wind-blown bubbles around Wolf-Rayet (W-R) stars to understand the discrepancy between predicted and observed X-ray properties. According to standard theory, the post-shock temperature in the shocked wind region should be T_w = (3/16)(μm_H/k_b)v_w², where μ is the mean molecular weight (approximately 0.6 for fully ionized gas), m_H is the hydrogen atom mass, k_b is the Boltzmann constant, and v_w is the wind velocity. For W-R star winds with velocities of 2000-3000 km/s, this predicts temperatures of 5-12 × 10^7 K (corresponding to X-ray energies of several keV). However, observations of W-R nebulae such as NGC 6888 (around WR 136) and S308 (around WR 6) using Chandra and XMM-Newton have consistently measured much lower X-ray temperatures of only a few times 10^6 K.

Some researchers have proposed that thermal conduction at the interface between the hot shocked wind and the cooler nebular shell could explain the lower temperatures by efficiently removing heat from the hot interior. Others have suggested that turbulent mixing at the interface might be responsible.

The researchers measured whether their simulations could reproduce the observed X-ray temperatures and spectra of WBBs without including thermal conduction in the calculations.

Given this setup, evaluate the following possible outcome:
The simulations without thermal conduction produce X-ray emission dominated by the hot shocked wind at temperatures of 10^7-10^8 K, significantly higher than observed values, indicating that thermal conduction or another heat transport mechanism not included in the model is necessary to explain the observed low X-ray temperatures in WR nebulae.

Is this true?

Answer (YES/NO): NO